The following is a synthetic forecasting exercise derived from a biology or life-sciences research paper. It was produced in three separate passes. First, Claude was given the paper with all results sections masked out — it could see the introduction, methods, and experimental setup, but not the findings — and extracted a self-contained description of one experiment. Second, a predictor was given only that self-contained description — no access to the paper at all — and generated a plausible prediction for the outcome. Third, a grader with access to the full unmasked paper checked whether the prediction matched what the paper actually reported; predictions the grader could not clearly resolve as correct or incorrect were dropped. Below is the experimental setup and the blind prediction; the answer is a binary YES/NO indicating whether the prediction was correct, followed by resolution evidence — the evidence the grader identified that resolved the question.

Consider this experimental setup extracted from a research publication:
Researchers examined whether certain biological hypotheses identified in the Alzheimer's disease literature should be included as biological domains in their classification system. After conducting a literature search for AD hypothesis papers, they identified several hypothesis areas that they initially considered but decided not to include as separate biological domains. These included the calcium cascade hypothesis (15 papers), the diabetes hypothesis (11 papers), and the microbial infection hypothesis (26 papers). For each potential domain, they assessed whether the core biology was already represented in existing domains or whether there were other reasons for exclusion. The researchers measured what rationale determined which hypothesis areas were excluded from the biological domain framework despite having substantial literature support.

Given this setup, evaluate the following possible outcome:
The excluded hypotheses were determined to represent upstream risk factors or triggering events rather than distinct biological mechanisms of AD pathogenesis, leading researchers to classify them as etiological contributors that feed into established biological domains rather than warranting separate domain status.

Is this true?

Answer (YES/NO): NO